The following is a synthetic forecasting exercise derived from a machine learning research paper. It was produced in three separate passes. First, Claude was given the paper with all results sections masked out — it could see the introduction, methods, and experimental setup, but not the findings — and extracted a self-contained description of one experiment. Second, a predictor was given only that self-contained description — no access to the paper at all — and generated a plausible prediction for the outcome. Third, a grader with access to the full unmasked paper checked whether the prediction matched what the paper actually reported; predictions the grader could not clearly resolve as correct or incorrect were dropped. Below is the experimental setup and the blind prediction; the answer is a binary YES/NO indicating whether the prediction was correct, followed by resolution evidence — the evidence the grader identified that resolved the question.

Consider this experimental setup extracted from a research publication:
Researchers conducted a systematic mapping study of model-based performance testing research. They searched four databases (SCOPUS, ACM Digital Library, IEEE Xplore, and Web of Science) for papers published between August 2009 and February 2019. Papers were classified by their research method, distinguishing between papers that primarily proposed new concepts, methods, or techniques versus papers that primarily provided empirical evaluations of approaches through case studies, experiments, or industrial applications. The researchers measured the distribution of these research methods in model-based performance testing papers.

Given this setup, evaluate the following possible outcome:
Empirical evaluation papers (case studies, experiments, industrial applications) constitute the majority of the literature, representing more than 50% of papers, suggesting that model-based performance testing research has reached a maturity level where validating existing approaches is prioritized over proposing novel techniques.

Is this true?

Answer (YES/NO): NO